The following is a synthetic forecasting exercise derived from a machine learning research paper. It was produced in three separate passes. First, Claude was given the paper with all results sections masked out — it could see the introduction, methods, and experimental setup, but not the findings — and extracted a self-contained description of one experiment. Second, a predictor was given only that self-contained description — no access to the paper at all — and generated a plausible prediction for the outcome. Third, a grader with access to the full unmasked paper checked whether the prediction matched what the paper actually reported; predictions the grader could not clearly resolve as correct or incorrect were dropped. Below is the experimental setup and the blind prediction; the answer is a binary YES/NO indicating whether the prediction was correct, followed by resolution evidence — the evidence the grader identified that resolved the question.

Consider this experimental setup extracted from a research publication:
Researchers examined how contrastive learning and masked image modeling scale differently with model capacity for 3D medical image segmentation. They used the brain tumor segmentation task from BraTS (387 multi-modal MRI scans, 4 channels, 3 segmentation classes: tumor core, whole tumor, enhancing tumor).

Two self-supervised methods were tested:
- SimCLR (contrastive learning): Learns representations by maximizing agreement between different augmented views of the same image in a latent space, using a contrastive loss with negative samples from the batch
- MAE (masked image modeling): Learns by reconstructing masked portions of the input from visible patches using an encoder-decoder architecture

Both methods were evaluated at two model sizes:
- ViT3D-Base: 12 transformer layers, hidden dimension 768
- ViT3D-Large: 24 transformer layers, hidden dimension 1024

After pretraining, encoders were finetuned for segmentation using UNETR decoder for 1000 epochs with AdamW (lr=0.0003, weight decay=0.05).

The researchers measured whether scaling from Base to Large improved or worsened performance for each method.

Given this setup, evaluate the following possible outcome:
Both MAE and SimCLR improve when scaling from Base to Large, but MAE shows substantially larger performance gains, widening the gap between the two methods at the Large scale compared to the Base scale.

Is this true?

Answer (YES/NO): NO